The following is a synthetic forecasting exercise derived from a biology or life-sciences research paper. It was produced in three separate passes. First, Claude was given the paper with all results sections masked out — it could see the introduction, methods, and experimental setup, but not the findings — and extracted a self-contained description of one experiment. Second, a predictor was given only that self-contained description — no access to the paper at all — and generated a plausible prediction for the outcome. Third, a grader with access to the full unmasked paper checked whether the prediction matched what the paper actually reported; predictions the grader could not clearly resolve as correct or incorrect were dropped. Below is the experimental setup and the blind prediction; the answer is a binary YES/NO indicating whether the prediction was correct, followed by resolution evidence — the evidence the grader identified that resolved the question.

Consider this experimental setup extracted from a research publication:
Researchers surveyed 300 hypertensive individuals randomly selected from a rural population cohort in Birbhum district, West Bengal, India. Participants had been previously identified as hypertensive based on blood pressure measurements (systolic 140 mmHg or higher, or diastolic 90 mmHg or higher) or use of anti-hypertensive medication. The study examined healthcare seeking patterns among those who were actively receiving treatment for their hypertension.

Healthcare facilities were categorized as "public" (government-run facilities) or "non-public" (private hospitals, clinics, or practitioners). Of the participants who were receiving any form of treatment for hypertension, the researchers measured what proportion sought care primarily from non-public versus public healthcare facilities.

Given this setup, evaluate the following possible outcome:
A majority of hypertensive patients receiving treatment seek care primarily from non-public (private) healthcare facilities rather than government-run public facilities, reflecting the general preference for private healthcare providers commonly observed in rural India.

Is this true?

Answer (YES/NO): YES